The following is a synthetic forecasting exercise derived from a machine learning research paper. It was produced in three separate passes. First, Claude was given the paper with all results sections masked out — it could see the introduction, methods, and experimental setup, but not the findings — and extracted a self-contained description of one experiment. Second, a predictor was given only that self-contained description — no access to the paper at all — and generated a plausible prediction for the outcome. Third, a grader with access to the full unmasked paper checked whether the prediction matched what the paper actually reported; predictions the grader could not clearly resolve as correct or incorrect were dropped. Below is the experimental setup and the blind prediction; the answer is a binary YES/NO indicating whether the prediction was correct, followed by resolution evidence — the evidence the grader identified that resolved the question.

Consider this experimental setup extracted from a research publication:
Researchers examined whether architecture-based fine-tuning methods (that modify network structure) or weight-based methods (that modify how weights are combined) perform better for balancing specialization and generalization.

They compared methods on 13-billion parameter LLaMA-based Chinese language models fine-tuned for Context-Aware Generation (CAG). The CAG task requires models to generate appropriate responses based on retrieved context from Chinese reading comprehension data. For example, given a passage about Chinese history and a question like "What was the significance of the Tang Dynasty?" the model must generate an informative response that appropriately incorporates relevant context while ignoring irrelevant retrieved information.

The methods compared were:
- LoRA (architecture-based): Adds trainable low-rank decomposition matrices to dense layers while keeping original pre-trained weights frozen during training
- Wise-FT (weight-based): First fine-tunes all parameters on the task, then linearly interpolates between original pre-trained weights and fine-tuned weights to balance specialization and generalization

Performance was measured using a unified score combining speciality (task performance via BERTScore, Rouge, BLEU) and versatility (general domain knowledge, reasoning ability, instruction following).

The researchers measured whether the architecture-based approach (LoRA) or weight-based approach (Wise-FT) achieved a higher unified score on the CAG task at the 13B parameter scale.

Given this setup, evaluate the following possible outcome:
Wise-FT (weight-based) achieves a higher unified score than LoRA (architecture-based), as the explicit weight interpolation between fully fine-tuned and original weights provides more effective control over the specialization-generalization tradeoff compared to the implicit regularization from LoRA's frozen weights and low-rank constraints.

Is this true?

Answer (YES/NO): YES